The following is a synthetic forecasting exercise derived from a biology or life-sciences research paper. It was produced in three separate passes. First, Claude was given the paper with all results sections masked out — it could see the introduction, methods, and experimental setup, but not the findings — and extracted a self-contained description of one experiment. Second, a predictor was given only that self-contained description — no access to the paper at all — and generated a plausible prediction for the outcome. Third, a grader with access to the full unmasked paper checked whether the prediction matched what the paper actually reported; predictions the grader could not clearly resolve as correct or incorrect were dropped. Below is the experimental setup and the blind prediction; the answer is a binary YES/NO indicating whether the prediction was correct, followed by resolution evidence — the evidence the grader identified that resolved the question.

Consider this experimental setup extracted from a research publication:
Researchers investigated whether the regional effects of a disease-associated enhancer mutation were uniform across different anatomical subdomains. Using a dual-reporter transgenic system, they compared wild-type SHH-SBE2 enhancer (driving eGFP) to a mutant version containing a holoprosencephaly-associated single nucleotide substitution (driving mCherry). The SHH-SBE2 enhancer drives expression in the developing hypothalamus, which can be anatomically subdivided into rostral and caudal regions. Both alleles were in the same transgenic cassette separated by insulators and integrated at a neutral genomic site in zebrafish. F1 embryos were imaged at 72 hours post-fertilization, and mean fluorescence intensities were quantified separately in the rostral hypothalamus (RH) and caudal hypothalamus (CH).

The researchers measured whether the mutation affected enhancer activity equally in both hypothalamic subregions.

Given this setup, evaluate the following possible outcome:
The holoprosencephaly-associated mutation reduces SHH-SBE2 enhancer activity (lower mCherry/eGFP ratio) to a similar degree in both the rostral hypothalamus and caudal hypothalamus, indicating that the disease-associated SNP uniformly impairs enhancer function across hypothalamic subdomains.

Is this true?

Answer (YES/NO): NO